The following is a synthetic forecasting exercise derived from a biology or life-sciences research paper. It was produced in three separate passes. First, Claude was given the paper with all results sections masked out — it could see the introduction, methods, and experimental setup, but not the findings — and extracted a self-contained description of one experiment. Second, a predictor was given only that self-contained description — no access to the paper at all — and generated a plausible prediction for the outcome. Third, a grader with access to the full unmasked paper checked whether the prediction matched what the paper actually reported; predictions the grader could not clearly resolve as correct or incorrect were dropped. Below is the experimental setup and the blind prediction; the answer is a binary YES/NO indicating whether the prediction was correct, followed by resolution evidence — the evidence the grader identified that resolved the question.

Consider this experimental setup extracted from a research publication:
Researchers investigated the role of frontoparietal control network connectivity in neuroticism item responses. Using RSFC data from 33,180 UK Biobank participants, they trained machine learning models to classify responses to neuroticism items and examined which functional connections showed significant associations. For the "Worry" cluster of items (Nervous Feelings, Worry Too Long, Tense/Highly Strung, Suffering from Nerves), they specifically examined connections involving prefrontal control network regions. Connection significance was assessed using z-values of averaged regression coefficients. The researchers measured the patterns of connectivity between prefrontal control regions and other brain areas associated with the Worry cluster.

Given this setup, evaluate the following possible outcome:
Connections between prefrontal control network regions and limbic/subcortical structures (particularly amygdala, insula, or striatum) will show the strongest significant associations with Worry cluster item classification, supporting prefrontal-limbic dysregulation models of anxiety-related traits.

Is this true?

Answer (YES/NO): NO